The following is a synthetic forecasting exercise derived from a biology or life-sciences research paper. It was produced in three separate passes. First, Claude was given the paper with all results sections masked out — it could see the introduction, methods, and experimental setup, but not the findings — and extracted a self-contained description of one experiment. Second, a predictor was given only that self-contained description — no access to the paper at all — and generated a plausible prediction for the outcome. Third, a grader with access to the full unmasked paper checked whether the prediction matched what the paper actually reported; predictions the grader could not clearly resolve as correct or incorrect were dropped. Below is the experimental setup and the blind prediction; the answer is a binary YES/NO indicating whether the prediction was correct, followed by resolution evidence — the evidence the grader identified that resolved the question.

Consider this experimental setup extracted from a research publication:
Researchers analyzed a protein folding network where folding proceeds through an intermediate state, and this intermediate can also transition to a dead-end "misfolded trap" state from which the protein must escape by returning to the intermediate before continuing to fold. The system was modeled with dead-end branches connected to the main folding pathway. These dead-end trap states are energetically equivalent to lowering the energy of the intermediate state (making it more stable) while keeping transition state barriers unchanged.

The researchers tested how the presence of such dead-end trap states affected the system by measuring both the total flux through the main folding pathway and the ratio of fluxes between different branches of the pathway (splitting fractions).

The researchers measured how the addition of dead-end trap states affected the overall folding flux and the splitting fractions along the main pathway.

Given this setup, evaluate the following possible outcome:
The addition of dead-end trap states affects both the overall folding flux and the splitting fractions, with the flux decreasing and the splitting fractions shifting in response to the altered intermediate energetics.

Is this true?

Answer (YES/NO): NO